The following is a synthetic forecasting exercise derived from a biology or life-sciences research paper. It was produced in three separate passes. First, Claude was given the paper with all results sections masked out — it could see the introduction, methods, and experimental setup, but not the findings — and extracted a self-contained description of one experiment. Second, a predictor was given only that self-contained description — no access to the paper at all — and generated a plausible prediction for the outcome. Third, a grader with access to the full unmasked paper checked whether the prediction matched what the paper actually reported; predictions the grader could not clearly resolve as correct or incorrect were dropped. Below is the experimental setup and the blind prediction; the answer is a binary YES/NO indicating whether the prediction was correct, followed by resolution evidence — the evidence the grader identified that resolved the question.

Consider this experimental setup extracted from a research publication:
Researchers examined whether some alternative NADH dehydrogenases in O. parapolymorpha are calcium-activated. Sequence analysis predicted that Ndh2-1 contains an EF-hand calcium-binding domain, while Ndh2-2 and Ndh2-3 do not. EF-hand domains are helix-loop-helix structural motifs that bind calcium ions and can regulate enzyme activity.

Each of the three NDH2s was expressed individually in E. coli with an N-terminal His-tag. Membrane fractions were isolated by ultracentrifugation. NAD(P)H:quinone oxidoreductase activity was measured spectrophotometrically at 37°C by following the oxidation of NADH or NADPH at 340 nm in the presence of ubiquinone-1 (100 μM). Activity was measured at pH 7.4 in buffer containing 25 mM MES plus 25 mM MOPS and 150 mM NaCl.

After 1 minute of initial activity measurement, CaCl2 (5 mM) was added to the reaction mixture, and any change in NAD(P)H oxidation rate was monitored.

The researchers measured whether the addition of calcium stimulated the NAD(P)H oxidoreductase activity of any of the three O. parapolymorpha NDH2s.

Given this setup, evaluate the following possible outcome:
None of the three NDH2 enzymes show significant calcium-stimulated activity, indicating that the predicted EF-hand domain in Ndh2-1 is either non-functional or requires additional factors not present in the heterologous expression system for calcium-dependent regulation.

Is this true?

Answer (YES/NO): NO